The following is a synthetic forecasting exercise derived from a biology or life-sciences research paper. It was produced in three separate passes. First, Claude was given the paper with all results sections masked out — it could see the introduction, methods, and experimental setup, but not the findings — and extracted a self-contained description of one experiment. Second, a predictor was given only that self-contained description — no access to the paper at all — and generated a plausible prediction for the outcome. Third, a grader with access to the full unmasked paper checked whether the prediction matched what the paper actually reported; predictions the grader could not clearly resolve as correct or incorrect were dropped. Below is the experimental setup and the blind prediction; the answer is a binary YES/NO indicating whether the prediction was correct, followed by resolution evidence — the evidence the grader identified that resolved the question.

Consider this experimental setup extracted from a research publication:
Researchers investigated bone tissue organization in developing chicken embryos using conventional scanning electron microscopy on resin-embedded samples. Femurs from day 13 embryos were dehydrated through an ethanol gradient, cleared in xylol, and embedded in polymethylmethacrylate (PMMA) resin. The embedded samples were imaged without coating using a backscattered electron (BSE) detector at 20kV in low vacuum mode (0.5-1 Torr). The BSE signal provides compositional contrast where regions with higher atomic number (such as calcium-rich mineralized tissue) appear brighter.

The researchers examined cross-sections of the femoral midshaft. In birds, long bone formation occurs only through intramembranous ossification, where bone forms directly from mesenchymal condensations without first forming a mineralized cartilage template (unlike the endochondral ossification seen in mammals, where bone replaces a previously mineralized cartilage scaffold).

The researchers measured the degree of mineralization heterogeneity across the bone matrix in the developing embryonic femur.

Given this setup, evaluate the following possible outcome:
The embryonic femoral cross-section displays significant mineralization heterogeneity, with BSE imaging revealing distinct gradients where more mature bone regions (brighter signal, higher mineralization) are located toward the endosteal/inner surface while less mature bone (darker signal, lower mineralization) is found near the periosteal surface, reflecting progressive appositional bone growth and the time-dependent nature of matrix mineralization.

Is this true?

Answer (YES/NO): YES